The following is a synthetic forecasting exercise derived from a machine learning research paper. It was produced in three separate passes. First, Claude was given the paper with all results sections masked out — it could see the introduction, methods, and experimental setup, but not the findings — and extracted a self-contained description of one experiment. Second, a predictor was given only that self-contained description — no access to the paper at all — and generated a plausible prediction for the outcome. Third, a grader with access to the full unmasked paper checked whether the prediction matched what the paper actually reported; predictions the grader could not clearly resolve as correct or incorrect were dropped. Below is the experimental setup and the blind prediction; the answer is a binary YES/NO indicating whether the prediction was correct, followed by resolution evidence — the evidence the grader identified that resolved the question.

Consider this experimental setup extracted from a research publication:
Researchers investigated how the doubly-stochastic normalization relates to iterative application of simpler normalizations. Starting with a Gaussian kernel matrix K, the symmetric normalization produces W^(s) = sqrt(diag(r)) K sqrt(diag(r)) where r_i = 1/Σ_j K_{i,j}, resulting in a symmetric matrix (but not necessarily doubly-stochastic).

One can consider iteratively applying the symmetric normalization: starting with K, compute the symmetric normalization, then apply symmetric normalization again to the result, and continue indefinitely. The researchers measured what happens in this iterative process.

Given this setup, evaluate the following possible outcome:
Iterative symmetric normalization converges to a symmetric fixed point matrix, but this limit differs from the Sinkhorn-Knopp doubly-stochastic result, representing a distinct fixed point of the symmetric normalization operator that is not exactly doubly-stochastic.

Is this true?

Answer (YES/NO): NO